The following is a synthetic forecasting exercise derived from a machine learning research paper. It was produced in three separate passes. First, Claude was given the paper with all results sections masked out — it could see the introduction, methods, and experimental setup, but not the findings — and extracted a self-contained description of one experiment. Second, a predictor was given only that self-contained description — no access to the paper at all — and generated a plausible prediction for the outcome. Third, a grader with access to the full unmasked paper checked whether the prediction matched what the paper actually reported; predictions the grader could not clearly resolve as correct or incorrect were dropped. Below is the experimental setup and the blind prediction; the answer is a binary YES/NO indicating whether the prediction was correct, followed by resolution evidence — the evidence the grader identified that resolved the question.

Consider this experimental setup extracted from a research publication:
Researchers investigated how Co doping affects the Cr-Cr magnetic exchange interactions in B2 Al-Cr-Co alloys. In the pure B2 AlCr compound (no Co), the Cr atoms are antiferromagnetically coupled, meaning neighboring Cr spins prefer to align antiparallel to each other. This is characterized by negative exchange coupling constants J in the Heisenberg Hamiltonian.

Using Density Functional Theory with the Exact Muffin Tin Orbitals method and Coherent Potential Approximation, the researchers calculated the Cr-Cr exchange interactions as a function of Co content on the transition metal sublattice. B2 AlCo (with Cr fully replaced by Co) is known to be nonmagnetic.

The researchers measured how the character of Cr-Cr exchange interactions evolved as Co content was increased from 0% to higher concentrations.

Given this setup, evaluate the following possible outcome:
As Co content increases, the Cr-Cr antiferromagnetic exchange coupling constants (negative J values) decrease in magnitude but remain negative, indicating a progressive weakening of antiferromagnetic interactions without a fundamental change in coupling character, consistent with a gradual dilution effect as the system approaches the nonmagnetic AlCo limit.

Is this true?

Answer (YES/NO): NO